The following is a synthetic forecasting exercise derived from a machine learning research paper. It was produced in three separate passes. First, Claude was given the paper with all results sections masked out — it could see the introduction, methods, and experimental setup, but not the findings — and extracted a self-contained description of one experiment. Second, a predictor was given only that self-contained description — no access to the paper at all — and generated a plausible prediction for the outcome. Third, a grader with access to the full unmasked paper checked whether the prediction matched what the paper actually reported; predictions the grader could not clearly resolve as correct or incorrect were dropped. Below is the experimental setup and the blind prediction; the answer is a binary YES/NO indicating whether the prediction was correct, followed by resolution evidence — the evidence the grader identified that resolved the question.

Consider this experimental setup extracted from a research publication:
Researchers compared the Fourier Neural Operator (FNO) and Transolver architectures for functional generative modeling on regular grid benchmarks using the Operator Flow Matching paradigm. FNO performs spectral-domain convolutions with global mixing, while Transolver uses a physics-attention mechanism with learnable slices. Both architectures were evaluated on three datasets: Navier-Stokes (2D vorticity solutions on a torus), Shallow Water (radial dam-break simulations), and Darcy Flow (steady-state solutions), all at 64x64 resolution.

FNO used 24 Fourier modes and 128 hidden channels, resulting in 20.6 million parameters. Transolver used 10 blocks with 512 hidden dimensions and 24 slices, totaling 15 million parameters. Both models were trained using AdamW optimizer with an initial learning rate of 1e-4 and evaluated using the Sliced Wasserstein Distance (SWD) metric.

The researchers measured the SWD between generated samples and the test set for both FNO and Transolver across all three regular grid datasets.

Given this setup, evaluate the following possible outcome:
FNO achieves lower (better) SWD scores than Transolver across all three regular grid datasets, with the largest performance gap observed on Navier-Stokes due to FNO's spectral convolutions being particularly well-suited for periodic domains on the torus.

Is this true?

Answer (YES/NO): NO